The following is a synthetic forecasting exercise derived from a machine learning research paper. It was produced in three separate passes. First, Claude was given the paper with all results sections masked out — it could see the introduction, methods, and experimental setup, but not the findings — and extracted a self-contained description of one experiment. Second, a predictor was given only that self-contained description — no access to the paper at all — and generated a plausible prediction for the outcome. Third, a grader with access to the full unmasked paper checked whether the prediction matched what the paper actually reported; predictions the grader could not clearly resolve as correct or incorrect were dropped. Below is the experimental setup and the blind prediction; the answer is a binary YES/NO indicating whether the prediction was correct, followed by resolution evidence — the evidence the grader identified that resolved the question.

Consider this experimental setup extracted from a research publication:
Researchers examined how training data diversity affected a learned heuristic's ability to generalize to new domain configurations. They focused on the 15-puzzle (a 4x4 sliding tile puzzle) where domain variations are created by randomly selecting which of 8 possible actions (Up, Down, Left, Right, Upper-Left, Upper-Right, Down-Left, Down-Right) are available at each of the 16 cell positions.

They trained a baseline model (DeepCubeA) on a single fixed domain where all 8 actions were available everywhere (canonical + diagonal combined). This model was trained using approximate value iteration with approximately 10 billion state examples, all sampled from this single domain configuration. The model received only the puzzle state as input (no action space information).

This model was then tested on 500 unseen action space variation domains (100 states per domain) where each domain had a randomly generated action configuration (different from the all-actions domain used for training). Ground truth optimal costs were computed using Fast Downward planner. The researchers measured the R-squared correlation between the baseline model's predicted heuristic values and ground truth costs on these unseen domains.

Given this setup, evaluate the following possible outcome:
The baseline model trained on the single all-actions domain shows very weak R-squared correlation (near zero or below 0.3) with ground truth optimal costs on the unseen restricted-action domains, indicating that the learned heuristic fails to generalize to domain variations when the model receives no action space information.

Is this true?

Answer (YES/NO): NO